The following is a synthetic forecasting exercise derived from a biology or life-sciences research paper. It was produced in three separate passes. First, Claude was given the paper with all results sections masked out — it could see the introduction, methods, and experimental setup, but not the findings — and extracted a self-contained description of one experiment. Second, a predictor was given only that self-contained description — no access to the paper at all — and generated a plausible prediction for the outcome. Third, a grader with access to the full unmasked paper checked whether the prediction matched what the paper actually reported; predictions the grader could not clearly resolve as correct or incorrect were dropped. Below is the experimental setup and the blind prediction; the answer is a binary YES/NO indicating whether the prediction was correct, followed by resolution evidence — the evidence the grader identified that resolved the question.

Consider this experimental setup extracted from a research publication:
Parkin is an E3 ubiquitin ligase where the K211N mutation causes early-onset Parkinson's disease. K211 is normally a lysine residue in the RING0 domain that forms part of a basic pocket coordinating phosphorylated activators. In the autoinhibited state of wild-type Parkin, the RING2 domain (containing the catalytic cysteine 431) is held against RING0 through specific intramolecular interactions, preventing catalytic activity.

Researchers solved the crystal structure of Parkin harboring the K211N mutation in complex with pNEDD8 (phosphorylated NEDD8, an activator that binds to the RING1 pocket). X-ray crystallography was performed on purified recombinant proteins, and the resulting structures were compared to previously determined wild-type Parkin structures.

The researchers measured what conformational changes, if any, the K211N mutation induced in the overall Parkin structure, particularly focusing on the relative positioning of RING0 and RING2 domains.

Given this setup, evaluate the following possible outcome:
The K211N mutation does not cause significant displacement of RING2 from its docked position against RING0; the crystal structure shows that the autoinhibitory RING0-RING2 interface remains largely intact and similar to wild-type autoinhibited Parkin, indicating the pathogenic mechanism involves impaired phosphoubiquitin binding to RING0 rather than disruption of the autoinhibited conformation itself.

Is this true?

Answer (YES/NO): NO